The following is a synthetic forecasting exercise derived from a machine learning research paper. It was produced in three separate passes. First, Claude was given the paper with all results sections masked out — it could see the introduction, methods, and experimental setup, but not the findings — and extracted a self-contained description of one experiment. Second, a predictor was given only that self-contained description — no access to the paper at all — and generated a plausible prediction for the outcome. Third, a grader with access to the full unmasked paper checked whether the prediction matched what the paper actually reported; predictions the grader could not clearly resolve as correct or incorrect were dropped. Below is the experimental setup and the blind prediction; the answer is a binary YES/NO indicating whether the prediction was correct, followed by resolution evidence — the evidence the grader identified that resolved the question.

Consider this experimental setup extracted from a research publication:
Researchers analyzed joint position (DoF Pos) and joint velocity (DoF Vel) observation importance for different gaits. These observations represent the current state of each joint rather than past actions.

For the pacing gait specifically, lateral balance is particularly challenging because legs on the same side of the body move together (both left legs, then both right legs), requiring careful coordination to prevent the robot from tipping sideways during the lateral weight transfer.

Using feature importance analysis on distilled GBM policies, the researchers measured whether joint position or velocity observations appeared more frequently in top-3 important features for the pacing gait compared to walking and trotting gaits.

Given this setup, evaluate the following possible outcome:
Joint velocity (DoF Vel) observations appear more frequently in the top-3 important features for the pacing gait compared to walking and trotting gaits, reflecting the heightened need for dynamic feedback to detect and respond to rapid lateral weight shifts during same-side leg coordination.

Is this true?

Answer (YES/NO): YES